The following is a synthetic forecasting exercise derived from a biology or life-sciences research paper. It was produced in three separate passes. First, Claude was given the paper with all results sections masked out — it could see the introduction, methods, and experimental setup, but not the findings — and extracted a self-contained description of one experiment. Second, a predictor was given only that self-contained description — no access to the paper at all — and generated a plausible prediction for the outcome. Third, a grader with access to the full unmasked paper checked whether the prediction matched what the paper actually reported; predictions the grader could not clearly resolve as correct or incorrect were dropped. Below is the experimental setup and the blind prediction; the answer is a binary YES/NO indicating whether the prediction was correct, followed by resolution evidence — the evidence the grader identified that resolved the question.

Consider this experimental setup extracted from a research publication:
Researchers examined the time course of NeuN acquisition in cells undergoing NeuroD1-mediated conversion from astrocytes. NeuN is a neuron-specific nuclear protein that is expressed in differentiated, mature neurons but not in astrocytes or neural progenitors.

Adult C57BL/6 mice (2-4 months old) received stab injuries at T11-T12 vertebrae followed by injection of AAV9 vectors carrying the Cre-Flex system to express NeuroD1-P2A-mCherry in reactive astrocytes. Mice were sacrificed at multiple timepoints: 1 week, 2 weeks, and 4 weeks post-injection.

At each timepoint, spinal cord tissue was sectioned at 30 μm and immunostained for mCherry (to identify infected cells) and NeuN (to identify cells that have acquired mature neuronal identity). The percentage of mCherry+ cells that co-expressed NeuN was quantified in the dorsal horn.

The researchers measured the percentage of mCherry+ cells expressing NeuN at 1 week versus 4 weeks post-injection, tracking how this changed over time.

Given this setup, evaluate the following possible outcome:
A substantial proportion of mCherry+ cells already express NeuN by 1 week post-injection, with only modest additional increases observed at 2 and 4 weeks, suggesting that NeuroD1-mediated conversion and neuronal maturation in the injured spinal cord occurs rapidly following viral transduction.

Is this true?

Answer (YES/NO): NO